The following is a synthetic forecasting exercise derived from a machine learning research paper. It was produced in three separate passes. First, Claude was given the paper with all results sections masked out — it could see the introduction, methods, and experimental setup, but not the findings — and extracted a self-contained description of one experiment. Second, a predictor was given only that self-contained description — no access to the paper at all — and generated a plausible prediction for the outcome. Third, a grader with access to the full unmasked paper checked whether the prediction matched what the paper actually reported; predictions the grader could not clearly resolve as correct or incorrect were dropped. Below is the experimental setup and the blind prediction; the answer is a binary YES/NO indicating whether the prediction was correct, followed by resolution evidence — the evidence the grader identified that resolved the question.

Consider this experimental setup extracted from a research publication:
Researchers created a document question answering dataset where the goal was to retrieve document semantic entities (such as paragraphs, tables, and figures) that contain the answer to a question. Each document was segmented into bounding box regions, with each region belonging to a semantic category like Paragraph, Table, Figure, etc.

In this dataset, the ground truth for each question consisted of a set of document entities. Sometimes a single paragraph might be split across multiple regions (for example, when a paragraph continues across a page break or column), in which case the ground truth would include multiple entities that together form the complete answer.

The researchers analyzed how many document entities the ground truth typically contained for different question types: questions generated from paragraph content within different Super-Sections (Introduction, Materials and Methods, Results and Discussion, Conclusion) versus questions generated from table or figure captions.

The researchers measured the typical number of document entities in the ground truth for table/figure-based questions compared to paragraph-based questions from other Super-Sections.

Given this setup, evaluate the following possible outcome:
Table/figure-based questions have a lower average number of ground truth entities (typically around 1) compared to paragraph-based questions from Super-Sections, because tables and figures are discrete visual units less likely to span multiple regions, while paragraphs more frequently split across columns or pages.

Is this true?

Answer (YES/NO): YES